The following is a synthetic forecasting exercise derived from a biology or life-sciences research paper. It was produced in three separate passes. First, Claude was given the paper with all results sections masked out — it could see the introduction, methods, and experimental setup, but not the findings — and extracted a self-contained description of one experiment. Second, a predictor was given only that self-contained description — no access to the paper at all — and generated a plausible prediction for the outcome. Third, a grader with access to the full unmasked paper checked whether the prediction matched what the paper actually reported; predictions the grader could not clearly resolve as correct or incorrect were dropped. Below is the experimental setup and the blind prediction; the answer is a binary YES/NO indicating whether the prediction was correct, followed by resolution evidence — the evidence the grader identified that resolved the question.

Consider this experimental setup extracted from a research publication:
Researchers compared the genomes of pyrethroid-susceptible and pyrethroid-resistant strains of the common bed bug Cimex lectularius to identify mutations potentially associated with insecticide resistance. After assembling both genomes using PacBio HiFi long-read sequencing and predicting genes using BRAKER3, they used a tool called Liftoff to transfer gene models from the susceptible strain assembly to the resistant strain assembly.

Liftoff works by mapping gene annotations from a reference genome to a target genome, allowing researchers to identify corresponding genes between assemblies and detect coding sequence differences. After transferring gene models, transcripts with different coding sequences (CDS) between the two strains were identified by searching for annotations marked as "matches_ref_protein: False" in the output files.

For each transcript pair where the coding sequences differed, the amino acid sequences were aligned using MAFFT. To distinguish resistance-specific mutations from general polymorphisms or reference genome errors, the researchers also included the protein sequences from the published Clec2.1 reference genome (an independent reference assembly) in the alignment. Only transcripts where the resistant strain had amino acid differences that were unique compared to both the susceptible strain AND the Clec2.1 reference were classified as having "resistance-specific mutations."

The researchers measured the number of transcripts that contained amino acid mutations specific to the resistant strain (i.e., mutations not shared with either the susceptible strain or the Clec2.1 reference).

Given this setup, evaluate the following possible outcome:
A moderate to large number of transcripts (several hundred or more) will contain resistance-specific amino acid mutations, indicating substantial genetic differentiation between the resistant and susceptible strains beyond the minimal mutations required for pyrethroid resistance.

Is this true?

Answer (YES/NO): YES